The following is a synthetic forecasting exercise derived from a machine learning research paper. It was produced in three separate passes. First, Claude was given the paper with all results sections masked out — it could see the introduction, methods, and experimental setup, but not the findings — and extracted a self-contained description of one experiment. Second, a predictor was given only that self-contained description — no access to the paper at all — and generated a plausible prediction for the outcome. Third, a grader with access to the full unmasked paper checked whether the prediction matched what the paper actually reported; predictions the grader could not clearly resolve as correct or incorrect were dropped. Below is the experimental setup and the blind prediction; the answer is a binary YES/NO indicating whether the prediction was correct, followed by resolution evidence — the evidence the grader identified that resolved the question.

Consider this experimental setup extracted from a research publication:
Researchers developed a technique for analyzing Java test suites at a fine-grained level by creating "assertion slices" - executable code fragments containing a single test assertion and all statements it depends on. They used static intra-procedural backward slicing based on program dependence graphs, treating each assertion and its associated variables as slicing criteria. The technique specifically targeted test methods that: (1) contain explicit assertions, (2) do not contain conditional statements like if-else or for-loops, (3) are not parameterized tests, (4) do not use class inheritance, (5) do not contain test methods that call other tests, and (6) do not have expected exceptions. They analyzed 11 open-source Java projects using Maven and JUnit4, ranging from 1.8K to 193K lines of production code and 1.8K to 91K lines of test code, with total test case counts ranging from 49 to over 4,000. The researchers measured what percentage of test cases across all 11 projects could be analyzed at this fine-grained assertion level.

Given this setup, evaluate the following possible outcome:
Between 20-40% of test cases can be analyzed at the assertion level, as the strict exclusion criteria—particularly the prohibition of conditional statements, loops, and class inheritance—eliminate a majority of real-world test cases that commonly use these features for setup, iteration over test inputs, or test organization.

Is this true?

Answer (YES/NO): NO